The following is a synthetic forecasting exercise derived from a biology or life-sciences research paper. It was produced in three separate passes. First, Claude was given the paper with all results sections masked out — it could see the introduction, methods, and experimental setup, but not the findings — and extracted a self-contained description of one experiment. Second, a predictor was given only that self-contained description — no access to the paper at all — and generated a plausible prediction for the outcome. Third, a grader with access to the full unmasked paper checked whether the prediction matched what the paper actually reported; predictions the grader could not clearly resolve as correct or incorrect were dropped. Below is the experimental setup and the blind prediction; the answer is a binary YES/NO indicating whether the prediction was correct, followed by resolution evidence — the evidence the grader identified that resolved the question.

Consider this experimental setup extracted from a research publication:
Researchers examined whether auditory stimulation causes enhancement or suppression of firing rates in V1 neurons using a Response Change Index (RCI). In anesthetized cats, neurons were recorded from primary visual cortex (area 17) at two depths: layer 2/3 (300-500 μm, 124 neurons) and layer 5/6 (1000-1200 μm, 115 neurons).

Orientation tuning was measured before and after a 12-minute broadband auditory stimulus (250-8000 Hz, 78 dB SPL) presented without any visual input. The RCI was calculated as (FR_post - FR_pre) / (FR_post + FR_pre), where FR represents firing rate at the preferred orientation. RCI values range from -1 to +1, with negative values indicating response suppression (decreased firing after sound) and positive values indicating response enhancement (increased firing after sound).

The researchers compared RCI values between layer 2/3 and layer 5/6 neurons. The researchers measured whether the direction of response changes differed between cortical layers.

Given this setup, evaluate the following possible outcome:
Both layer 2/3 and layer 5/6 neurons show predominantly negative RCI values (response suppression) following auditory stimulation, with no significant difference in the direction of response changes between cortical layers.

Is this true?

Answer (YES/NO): NO